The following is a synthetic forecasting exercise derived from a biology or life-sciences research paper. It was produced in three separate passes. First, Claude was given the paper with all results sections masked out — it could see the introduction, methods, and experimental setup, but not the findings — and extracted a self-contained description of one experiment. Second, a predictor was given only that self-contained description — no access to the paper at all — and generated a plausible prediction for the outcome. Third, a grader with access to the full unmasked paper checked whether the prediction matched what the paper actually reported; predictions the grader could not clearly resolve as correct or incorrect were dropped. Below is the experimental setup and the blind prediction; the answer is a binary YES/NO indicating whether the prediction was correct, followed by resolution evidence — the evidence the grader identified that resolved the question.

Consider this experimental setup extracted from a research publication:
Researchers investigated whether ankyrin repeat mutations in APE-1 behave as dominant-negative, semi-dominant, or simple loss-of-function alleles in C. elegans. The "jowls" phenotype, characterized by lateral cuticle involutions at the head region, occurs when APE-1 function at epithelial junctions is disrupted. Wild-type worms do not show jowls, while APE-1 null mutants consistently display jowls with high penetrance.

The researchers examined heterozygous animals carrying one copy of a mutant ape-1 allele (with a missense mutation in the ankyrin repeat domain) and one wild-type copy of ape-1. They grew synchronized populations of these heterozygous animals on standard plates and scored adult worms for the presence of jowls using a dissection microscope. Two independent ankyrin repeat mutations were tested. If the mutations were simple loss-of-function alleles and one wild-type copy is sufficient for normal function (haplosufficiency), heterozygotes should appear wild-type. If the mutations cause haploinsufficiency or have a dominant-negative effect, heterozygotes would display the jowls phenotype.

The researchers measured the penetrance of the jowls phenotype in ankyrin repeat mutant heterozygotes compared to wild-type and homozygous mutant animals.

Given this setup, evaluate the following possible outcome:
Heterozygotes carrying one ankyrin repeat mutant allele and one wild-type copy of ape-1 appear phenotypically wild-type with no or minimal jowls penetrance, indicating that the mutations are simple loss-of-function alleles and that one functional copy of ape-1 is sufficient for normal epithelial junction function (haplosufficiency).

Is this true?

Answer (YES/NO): NO